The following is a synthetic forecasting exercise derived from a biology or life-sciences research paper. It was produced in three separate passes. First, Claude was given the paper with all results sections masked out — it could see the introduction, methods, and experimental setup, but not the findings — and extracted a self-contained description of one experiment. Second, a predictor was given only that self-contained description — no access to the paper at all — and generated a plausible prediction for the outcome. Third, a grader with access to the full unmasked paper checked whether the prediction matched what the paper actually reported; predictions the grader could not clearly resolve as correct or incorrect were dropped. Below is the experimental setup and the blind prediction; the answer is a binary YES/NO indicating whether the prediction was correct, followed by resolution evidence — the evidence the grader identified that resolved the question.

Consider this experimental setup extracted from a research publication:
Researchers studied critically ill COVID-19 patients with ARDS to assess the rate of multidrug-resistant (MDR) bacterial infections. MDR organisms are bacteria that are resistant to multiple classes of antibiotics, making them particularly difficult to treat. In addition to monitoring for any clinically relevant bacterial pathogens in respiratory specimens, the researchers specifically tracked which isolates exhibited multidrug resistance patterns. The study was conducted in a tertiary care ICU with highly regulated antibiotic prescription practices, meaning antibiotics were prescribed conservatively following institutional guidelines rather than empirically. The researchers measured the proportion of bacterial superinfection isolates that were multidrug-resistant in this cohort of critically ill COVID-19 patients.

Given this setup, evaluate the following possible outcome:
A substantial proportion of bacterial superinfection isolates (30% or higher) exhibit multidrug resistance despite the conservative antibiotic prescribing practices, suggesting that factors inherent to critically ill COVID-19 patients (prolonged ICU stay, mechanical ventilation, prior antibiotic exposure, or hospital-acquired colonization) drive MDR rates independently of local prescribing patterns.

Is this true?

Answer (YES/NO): YES